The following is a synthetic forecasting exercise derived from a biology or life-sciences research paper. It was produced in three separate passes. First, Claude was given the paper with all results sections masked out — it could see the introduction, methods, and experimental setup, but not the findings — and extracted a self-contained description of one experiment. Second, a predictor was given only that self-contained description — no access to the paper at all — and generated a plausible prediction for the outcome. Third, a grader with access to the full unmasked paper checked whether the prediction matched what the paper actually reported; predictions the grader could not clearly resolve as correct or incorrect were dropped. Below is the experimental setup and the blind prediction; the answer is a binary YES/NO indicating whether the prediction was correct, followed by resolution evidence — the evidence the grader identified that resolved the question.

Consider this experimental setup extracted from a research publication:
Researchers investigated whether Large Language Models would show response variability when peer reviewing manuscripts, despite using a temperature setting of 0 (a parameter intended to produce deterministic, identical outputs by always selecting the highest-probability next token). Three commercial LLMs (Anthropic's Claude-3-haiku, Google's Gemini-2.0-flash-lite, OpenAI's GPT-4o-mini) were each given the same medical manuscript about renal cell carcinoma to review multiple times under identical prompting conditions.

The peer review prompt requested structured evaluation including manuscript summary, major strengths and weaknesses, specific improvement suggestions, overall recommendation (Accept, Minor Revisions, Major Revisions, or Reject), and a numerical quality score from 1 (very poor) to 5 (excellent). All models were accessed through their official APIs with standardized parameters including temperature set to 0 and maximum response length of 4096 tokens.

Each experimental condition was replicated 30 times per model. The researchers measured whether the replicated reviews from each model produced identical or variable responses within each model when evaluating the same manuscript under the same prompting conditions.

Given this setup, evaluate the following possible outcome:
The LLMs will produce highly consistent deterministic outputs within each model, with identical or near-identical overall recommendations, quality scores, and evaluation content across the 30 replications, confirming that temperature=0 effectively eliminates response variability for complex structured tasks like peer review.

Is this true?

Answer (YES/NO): NO